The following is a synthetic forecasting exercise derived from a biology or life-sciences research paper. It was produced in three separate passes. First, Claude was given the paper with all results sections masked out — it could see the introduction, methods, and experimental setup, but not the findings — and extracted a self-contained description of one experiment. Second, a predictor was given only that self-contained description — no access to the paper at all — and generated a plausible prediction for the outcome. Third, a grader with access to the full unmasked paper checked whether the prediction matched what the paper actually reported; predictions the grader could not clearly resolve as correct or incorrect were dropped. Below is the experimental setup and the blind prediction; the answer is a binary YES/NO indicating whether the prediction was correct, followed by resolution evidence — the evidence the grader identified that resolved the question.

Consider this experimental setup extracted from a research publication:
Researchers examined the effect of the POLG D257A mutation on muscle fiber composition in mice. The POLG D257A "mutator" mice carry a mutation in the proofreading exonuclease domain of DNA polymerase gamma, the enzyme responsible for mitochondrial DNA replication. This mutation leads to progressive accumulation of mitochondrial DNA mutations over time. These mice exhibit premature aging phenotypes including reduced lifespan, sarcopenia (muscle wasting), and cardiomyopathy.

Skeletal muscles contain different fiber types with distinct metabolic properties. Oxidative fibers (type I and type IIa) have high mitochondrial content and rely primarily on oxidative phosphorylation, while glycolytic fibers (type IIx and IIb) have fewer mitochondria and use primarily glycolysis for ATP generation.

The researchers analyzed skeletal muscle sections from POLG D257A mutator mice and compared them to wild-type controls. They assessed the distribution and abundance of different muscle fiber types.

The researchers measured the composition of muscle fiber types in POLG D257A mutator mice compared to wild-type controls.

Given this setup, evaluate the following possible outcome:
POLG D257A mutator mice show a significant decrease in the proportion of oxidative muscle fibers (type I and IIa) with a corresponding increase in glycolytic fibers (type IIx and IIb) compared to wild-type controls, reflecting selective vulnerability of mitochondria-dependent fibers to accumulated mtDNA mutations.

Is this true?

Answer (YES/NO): YES